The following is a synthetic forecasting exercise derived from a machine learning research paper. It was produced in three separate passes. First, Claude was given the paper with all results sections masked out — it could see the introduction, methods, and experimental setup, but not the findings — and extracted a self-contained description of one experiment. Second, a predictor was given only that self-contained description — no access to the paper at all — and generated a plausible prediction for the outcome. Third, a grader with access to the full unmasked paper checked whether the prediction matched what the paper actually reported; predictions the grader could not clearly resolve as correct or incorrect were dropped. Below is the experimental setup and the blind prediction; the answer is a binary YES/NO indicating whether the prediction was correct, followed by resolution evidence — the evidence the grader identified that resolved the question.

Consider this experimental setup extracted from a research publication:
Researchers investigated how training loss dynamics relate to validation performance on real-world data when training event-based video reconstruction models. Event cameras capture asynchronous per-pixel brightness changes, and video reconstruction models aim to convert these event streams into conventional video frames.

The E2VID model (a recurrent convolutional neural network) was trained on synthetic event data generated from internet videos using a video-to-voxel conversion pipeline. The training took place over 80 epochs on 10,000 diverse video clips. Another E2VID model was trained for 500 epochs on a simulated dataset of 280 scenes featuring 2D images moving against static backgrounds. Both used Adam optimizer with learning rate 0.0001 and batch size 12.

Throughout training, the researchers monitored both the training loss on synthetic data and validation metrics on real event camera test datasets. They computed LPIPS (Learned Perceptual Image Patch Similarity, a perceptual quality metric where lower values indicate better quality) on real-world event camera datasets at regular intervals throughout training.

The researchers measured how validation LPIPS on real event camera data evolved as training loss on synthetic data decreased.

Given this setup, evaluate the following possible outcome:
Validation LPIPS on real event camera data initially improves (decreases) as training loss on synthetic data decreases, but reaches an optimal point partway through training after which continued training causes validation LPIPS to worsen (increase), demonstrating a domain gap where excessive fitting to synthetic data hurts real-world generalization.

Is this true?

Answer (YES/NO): NO